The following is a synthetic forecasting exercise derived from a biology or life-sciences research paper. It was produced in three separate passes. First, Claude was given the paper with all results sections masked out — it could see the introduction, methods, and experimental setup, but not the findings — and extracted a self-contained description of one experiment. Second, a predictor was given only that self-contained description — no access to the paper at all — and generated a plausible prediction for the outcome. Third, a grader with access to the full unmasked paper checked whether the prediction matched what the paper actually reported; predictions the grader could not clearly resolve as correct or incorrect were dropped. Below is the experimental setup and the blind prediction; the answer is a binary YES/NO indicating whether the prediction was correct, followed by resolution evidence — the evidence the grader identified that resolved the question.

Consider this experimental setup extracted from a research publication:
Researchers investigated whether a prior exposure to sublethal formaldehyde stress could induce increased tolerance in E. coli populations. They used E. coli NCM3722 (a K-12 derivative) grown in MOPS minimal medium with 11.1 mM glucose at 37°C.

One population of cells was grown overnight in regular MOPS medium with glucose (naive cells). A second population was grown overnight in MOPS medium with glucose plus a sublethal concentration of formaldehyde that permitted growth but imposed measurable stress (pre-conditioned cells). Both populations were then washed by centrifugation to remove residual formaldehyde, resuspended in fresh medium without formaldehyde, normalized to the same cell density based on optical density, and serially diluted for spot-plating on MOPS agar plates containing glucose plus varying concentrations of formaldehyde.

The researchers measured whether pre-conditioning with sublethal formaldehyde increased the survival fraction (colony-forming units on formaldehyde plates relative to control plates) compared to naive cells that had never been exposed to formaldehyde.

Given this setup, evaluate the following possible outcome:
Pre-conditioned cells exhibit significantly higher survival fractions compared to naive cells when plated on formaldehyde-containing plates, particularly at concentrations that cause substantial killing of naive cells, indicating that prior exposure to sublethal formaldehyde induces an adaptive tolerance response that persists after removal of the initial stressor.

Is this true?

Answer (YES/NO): YES